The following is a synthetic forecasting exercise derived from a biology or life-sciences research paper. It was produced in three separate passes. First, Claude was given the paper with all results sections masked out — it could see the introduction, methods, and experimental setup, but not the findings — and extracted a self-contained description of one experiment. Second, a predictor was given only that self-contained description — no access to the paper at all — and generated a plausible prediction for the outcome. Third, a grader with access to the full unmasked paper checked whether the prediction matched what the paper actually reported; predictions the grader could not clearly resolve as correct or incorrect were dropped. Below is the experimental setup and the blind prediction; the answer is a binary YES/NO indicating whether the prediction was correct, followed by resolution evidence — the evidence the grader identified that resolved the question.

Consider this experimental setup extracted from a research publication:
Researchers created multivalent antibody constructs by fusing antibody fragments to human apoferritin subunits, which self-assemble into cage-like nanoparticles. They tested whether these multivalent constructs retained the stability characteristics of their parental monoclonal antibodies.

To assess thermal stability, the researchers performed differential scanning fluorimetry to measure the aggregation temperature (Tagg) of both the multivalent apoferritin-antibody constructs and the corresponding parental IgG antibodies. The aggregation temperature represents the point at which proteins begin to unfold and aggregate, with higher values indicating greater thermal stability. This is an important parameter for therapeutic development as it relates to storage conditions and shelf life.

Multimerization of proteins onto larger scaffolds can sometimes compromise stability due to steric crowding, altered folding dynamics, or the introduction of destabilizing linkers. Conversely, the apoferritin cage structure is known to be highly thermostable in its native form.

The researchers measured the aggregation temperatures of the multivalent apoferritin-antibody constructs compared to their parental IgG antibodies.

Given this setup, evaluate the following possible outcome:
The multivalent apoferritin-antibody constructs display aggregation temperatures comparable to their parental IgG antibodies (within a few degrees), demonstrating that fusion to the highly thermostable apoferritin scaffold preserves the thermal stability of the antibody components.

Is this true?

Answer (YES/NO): YES